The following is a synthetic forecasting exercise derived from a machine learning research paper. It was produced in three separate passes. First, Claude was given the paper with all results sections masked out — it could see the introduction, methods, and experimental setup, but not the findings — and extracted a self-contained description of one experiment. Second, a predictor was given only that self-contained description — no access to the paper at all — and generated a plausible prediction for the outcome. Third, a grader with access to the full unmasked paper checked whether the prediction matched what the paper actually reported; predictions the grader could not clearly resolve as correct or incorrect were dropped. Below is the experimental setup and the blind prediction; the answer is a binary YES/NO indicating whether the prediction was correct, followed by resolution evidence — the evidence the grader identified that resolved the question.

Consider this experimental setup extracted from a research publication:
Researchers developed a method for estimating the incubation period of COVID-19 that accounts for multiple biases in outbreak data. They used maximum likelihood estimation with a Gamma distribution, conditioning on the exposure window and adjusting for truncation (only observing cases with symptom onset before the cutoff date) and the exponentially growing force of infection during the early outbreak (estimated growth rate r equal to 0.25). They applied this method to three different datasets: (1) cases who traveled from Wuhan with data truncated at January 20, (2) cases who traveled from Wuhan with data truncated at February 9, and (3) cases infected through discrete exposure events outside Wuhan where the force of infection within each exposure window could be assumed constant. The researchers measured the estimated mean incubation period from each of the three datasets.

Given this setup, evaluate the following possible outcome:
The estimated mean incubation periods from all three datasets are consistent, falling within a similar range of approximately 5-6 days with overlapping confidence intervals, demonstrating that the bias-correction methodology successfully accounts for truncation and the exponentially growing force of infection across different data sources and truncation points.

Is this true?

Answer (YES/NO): NO